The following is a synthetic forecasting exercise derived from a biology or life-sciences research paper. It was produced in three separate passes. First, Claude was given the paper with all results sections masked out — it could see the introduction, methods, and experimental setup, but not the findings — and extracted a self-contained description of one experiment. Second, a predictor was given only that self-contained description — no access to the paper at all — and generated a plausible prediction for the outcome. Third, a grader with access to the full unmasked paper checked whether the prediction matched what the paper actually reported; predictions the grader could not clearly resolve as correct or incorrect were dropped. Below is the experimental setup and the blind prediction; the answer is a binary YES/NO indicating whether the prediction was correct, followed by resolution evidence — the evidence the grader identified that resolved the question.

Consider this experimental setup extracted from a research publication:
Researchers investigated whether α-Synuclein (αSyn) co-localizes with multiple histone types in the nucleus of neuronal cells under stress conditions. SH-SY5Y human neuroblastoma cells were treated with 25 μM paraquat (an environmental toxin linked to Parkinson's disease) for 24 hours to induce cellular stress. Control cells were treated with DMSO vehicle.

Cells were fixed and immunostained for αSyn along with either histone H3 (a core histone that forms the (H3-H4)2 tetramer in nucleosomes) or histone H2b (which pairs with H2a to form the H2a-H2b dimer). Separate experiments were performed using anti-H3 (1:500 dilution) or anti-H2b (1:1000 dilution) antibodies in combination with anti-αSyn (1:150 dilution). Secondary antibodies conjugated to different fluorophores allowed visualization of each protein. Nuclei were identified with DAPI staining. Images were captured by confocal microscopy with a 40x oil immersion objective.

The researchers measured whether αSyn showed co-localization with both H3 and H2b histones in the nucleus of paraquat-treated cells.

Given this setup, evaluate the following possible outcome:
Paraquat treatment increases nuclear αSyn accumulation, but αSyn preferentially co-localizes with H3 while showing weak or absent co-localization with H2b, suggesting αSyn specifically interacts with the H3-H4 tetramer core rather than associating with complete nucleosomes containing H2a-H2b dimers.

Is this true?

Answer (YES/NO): NO